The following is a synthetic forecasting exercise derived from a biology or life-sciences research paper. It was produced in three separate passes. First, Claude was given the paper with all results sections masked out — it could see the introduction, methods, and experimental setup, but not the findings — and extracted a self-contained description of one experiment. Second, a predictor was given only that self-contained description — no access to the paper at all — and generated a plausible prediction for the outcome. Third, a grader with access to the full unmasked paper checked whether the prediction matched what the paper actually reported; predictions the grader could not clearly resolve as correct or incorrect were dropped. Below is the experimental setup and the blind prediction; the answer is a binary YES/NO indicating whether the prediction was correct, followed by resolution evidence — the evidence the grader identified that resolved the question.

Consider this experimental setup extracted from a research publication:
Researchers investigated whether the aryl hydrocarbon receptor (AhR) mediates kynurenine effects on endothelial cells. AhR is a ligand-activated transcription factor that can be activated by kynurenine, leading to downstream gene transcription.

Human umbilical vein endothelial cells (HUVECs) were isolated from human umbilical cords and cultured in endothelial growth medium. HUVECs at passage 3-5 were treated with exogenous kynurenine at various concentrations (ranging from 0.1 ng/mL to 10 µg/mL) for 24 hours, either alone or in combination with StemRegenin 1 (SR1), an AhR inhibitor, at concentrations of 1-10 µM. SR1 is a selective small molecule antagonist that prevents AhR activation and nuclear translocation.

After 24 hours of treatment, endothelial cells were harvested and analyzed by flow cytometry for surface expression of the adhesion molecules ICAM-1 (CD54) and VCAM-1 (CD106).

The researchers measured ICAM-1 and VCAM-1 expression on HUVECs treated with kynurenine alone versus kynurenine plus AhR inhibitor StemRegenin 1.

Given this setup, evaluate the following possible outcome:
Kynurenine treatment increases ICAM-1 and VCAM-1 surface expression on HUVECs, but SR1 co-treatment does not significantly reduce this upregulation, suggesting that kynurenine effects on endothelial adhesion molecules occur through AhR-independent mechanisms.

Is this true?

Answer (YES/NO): NO